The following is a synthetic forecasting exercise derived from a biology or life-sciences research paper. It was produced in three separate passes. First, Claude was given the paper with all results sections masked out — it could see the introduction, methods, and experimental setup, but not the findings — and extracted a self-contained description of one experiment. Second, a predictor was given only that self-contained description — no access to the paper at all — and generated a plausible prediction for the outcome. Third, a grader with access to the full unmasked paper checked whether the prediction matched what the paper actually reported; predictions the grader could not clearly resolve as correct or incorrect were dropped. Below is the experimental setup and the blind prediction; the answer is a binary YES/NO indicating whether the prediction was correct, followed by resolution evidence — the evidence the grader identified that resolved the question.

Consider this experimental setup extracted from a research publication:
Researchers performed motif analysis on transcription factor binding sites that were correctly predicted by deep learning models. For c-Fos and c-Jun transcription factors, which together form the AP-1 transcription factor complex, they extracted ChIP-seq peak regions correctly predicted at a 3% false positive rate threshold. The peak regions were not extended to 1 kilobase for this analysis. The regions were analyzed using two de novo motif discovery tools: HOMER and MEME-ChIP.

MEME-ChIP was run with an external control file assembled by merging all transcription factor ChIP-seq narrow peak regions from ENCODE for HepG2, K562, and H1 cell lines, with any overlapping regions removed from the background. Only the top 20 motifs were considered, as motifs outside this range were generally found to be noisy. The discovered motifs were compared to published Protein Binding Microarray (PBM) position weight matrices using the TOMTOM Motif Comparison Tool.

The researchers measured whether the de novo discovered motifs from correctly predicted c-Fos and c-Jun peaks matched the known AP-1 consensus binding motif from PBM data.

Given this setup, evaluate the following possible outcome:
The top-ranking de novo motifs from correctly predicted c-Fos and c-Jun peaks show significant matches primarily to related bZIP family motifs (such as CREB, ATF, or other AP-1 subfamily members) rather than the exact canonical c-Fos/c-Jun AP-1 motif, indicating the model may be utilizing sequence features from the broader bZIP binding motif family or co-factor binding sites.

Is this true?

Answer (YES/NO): NO